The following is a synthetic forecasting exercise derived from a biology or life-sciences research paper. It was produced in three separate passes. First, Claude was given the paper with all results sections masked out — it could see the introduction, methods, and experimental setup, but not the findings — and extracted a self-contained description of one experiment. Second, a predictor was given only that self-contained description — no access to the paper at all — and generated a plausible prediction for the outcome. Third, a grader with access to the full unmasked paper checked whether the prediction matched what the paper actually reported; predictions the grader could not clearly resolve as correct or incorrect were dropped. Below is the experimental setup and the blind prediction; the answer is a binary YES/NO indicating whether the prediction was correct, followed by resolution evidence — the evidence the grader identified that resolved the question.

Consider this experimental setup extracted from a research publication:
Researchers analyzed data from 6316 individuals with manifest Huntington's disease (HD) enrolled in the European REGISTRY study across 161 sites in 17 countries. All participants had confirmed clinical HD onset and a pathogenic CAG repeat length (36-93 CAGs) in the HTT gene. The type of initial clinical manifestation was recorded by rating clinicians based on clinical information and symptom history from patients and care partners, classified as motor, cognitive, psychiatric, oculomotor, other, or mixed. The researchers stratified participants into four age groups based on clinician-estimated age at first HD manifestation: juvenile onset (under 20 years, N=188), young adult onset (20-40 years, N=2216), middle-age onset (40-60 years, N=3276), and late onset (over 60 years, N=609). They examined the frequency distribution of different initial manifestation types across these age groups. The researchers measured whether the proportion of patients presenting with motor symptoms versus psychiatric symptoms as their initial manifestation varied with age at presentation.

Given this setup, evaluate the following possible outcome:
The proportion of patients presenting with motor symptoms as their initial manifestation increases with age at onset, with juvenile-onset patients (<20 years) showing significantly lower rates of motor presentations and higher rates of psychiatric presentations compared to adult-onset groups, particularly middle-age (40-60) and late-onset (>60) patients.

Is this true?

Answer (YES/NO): YES